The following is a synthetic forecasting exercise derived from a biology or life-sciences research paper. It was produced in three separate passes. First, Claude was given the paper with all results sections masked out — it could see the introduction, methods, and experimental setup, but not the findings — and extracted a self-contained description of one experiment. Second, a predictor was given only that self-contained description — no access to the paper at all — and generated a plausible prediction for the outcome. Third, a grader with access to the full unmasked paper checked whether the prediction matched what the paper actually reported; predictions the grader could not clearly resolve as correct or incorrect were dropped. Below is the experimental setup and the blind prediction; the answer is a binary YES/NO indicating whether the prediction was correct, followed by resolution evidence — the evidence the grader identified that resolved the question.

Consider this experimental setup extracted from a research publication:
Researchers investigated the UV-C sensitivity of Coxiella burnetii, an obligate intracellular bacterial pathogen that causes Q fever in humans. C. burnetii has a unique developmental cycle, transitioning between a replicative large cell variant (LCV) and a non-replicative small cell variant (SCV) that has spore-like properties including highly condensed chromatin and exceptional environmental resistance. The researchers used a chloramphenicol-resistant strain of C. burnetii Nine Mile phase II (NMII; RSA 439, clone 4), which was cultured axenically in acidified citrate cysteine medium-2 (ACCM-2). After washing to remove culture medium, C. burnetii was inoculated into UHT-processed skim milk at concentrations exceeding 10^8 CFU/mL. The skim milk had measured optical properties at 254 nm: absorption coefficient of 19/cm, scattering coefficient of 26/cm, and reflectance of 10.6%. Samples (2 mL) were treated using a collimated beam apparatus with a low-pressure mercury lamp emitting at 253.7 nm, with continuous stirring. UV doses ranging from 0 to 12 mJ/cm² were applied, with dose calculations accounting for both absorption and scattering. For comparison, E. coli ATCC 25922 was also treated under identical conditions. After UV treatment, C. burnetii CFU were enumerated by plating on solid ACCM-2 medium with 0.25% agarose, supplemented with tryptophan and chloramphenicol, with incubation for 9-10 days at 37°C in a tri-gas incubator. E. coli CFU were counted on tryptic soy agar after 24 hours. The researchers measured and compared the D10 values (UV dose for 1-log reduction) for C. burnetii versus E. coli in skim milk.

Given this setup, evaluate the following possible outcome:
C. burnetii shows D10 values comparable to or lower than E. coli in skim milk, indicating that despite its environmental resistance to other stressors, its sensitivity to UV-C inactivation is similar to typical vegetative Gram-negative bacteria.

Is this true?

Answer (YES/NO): NO